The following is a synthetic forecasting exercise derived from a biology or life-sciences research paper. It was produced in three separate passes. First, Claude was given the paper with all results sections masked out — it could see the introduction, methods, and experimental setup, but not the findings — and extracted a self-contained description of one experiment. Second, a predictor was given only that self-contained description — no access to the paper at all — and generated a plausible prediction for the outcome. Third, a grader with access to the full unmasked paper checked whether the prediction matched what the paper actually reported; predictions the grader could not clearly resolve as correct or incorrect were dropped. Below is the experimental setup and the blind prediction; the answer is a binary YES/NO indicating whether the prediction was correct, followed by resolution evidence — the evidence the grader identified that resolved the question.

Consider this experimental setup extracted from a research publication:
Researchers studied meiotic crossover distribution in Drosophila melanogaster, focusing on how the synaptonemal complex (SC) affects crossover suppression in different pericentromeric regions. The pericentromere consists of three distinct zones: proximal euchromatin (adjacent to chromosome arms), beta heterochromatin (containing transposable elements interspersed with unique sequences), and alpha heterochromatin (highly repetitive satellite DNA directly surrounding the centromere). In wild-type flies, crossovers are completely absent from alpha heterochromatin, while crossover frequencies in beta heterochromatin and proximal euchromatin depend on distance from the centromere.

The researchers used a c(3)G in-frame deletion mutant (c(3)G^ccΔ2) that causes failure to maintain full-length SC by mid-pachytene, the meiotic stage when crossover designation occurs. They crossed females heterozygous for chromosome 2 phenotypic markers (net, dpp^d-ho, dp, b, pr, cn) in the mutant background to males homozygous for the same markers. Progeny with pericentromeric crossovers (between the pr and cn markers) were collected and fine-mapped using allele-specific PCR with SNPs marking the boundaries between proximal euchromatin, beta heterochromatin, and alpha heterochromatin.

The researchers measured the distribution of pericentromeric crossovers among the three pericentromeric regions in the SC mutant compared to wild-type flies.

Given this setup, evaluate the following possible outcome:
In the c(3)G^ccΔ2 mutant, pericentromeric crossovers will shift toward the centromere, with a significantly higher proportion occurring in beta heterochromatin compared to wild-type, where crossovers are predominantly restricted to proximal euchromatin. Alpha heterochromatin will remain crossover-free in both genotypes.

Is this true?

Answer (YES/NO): YES